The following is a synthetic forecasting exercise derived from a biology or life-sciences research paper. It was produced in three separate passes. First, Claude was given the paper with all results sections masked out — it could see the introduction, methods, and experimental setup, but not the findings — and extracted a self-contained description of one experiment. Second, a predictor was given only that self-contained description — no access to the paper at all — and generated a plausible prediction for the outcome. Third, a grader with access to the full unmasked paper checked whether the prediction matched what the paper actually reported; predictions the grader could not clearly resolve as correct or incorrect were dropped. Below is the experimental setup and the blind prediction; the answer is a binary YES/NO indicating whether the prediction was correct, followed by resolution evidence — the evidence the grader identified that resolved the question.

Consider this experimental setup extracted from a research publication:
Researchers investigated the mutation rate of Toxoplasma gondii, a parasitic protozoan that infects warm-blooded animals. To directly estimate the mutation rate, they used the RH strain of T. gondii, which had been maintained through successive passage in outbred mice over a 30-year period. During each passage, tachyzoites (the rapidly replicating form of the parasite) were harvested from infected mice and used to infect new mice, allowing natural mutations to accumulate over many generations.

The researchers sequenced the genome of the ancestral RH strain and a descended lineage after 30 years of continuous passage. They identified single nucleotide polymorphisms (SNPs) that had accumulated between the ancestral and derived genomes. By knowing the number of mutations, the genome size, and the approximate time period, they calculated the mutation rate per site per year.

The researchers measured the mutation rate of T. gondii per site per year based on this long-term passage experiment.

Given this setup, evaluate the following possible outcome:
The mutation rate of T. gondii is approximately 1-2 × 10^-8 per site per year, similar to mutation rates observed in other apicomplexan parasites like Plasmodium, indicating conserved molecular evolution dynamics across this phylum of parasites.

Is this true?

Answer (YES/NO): NO